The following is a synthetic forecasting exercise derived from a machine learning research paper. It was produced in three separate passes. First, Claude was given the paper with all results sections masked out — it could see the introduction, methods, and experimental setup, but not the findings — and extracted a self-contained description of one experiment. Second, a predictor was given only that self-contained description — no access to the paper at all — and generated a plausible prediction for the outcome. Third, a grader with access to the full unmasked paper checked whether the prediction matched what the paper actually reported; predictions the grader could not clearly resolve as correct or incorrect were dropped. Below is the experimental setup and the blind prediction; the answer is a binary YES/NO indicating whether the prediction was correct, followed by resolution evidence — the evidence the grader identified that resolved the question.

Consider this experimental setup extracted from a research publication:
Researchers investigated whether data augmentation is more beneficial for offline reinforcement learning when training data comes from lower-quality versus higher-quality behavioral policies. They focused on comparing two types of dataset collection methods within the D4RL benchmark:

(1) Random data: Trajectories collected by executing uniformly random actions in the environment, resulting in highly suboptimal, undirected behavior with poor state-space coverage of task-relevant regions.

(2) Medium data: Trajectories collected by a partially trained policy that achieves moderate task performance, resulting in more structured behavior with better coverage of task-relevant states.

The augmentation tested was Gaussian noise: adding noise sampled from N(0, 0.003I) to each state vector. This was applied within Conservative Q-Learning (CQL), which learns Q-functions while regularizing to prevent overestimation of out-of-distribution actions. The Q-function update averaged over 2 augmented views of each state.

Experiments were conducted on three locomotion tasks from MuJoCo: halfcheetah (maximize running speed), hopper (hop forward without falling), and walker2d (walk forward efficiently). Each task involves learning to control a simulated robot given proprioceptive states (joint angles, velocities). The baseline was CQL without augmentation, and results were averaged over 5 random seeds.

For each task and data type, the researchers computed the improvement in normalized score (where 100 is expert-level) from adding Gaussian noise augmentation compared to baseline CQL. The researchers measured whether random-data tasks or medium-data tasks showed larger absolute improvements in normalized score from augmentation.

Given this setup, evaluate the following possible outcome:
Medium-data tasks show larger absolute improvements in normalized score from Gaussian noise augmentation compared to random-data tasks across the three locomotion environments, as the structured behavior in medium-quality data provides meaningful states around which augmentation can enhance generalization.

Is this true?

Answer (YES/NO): NO